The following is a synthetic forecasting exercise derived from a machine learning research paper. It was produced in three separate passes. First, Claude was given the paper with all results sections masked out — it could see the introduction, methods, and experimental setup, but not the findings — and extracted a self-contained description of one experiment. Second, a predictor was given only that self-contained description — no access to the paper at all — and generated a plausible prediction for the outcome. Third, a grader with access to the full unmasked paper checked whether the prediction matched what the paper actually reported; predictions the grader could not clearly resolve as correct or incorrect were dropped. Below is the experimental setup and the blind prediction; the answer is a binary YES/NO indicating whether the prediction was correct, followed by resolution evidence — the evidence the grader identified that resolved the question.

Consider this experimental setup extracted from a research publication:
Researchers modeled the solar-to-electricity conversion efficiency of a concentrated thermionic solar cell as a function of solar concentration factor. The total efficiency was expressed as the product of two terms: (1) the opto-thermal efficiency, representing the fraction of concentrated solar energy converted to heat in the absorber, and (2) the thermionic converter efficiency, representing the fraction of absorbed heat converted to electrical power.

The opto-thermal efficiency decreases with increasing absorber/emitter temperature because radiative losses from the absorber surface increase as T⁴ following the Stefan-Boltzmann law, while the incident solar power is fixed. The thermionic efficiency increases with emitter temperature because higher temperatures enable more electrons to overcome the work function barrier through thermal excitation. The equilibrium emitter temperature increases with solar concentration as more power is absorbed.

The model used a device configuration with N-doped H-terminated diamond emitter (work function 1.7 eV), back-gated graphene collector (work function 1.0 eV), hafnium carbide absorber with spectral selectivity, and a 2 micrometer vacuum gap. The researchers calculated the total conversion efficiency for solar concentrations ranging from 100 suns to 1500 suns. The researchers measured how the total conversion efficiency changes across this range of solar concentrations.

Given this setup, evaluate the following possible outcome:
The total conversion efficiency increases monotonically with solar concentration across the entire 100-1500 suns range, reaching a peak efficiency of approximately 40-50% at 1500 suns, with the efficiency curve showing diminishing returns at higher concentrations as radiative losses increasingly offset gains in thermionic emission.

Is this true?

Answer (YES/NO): NO